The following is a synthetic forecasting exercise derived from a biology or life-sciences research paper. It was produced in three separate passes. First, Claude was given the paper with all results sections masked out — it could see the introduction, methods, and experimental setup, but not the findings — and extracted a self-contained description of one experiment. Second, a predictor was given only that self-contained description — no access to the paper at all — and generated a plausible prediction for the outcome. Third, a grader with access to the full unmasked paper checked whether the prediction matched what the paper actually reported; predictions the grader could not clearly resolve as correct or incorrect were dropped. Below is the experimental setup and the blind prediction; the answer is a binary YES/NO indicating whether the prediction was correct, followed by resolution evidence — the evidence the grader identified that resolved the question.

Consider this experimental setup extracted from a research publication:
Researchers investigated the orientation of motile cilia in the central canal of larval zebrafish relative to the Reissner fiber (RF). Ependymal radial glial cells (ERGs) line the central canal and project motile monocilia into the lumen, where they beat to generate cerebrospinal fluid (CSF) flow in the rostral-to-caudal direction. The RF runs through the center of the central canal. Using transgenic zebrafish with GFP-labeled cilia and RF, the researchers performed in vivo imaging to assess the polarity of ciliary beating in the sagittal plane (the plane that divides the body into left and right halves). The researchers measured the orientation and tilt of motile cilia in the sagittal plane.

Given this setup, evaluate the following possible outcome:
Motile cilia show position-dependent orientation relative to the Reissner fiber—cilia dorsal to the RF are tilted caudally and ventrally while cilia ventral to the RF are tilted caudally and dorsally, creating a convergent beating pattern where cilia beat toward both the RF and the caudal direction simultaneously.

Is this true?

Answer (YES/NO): NO